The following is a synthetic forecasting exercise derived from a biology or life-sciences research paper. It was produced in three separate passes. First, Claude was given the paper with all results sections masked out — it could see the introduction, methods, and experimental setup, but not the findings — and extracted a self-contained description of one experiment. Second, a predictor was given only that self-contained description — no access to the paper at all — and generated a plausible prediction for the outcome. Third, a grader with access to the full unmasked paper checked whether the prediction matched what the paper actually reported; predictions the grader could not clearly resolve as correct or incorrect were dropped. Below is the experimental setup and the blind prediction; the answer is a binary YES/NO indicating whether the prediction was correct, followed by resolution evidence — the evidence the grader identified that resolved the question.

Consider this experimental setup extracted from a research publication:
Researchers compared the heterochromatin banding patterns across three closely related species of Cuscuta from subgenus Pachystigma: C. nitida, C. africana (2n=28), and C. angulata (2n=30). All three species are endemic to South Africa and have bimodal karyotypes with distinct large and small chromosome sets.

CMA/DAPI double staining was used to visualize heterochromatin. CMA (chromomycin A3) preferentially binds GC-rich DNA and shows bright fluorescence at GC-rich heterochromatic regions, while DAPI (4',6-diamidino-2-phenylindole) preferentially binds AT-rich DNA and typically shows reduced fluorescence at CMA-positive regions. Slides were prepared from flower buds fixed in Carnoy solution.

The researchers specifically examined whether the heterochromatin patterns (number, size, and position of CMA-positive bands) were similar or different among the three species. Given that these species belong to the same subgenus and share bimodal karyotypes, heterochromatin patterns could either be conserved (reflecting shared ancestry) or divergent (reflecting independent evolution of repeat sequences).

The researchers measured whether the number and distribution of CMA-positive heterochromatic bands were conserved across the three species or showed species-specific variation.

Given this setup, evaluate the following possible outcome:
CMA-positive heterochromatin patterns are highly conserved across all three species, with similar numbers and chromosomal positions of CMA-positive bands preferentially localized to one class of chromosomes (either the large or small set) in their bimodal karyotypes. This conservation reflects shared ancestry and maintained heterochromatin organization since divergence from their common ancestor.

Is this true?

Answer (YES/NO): NO